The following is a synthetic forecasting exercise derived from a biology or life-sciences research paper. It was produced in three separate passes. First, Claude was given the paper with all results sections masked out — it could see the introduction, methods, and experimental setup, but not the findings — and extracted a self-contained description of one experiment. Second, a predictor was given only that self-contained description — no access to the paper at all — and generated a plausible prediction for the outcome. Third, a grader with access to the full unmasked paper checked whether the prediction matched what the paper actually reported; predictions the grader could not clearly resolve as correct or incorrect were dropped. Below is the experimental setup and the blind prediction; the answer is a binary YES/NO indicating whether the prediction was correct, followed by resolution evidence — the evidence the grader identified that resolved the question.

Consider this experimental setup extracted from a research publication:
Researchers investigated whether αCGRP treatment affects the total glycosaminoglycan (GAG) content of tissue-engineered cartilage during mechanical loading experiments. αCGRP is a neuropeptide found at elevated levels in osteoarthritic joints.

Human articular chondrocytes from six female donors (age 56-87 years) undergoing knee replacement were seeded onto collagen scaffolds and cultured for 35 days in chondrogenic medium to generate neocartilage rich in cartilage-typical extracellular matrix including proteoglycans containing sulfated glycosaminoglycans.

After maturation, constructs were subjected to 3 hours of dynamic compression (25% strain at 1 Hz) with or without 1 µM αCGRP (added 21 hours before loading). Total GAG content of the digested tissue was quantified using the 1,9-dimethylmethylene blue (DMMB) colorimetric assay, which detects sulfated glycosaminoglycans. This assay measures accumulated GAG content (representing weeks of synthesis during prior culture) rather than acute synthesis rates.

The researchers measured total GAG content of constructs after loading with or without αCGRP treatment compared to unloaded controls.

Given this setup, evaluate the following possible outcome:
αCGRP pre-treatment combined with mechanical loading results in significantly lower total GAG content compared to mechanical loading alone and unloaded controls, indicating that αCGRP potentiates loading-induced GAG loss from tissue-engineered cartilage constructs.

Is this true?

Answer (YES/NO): NO